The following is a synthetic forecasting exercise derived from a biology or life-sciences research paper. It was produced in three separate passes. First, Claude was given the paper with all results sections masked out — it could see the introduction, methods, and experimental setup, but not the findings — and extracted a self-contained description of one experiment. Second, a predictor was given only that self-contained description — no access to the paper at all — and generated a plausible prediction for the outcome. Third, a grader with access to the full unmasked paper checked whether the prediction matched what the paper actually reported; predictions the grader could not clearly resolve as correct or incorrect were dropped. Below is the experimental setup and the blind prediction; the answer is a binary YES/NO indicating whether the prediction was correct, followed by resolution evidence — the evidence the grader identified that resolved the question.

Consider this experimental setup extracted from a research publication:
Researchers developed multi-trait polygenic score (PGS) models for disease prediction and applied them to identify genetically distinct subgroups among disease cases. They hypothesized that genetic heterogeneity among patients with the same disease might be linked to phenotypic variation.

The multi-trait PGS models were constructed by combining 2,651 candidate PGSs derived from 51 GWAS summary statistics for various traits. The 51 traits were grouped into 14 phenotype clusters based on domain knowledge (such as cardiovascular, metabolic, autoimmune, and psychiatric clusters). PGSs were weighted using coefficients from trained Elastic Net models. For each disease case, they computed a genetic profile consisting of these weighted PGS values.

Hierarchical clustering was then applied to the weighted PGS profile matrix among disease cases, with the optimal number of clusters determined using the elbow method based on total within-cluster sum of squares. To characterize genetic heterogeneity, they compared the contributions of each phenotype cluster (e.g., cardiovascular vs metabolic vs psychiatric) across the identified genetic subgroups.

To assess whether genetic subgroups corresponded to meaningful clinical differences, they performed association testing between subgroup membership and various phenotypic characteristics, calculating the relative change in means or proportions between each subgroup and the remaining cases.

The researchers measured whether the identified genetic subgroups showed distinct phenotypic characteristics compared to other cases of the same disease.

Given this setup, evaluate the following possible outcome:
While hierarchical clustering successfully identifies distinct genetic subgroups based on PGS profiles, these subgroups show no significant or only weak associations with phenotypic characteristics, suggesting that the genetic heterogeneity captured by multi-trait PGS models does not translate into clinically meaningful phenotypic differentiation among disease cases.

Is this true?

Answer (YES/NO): NO